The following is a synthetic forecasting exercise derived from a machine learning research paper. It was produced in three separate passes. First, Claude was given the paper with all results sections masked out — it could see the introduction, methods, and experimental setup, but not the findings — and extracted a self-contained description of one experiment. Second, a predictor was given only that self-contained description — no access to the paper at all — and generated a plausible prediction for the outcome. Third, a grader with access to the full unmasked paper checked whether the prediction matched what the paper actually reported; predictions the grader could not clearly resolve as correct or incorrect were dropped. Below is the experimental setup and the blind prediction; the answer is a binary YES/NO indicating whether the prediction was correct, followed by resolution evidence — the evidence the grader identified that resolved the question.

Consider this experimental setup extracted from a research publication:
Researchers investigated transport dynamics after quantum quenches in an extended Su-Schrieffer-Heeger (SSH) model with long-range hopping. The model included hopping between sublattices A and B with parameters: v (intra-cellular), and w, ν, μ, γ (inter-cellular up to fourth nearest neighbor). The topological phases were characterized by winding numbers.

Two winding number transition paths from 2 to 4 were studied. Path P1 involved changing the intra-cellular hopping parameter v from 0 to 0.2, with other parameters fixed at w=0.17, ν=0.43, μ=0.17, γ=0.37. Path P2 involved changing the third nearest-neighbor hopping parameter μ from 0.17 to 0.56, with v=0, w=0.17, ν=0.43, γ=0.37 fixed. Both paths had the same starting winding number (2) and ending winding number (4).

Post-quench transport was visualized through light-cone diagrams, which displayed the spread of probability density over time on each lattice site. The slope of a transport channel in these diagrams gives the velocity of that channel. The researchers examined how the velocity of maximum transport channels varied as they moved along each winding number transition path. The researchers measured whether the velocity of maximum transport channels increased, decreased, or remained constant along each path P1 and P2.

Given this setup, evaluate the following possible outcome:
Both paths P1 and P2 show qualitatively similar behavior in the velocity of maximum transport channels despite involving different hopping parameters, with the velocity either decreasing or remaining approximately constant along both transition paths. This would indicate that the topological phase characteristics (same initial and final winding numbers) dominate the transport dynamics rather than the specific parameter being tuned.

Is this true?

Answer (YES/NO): NO